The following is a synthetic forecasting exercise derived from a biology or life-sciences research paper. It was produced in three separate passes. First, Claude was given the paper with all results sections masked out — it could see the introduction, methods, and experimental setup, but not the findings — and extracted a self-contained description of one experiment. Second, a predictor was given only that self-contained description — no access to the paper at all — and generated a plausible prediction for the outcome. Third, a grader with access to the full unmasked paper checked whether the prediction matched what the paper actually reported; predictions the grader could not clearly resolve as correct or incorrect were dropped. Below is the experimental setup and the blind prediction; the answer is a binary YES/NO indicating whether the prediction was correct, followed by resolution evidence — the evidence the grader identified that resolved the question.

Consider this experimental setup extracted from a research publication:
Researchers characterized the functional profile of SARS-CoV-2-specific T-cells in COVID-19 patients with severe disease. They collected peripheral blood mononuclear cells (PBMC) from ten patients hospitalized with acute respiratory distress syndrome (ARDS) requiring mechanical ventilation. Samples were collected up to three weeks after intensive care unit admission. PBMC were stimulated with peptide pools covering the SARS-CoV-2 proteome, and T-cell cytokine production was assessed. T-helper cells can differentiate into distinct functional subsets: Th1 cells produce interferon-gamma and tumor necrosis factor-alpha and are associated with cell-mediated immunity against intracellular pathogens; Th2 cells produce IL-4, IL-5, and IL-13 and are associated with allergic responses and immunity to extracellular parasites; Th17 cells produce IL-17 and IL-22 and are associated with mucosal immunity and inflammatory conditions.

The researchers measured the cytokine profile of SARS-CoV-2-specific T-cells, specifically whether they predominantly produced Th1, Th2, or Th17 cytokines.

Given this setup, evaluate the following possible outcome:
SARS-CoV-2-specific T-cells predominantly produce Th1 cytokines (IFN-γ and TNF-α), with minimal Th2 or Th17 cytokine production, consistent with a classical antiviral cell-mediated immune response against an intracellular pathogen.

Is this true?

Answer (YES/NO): NO